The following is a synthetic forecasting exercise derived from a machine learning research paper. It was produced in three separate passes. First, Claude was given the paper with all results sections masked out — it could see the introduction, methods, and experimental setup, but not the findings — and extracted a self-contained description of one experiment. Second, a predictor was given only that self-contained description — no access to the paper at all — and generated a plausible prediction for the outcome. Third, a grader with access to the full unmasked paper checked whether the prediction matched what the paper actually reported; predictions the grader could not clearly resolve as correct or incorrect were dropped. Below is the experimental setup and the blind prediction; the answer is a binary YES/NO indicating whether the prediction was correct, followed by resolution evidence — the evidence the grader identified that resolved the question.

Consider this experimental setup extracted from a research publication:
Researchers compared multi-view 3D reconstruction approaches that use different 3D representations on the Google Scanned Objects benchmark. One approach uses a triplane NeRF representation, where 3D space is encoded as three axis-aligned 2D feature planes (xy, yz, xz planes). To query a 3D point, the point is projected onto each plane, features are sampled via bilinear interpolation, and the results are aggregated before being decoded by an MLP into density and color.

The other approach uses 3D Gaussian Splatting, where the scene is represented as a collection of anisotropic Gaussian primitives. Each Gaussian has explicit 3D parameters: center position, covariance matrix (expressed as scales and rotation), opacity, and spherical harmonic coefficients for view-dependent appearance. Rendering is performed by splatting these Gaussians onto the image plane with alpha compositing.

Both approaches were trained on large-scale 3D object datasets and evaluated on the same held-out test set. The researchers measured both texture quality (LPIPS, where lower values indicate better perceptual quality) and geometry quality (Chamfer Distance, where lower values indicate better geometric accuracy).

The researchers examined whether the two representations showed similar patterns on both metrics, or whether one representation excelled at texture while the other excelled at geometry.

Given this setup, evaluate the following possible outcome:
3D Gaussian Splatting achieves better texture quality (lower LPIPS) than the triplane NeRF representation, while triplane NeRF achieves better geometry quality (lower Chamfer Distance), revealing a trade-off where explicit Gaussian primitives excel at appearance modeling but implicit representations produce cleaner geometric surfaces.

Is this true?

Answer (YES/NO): NO